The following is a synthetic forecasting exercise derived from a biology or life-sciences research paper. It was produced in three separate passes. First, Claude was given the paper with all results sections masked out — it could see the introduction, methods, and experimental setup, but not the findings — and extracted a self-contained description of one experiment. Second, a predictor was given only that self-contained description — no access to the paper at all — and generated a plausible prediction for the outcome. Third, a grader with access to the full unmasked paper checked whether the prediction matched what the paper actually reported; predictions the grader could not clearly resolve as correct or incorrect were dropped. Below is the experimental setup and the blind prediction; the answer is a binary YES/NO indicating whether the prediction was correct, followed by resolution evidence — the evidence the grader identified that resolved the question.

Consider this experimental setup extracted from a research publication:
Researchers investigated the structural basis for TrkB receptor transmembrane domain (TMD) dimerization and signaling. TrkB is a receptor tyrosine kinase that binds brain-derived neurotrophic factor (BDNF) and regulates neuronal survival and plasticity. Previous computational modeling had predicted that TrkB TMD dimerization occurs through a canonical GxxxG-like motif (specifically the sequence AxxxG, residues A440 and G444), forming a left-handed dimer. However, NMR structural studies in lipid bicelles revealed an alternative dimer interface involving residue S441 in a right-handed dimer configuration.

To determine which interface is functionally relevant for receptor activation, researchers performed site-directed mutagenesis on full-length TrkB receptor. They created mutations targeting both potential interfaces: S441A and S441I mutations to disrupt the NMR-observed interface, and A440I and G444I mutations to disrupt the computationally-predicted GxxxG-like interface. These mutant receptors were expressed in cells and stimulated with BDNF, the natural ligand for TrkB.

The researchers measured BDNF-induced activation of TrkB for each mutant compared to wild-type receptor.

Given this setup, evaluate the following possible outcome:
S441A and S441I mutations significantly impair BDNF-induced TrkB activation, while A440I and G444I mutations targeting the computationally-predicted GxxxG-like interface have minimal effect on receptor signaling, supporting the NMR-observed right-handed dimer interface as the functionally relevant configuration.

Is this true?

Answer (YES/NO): YES